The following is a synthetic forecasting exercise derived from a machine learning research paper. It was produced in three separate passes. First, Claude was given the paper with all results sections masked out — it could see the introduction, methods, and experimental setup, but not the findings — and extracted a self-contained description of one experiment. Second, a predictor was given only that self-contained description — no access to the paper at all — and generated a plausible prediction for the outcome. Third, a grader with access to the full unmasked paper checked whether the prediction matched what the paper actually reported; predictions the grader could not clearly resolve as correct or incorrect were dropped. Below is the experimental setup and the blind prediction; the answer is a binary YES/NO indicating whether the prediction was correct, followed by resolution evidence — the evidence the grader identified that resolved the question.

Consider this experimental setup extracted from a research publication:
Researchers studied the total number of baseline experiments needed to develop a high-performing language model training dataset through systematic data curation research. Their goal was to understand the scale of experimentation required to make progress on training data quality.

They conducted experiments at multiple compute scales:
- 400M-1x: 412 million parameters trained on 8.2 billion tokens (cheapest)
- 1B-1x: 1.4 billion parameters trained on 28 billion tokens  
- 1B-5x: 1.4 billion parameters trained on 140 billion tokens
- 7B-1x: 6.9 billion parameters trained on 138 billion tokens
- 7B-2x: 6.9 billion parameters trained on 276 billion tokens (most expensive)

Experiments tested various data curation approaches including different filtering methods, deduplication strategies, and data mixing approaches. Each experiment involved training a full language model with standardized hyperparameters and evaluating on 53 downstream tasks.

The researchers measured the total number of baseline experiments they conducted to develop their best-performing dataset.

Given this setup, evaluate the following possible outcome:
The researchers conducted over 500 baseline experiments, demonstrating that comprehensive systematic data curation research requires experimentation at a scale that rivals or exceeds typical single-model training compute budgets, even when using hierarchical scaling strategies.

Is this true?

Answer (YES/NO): NO